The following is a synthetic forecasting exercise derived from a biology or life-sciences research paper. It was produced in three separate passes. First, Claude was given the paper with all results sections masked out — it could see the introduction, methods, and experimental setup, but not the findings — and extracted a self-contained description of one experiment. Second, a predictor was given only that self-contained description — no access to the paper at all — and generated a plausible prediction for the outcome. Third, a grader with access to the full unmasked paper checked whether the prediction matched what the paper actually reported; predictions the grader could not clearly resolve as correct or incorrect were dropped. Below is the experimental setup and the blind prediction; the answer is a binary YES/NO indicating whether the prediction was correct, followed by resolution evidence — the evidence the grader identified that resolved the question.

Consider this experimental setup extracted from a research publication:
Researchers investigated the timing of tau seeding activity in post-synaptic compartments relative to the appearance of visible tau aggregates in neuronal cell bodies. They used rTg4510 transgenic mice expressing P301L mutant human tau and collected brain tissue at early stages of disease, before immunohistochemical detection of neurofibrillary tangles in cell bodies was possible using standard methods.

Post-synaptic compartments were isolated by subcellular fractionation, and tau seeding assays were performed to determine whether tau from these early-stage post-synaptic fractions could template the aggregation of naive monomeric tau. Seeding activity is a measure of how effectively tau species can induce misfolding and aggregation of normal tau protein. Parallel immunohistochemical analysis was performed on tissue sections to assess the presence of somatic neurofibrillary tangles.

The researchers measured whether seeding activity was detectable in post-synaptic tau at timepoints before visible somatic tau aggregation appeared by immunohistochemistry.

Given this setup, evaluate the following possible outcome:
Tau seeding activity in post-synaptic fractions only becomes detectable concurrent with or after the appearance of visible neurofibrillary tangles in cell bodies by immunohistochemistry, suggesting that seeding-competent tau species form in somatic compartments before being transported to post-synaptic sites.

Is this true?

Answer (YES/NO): NO